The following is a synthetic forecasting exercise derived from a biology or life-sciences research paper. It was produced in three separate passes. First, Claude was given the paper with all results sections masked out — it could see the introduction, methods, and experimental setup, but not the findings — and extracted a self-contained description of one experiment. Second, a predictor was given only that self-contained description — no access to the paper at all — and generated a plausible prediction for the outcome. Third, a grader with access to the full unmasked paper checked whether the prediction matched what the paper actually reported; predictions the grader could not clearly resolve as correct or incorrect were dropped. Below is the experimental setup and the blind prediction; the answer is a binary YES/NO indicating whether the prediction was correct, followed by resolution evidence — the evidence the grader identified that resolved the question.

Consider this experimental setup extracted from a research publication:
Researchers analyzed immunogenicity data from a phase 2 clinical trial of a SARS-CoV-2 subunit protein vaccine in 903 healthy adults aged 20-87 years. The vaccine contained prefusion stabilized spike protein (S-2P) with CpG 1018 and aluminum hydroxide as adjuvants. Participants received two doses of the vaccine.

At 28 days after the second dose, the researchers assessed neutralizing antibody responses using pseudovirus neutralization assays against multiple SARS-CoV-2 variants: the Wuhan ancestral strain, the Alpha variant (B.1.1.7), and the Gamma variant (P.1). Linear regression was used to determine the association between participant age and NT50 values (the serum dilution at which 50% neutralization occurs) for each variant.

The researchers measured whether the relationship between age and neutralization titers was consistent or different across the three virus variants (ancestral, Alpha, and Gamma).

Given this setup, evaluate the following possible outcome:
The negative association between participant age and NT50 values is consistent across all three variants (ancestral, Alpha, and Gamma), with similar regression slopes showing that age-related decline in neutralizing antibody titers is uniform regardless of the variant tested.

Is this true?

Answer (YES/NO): YES